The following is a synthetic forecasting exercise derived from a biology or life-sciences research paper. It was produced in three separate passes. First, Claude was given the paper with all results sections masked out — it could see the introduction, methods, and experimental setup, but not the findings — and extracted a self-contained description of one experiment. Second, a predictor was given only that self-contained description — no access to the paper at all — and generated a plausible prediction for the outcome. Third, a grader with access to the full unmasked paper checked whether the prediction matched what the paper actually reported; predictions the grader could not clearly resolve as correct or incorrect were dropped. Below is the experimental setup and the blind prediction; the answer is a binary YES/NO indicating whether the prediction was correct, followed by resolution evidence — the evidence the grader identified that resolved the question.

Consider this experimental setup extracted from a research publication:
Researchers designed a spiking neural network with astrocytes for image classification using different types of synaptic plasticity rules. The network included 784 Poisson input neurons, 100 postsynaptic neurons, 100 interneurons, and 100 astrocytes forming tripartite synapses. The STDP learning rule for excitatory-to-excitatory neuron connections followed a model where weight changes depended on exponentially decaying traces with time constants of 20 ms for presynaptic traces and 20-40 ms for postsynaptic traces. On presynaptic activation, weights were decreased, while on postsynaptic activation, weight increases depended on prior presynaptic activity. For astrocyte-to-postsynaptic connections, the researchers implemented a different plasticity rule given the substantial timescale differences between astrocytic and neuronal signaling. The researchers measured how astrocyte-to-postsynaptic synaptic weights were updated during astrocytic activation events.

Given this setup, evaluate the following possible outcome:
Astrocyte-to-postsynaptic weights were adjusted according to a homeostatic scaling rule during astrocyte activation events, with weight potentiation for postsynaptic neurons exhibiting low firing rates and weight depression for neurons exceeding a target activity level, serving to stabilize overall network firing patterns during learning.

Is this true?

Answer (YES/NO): NO